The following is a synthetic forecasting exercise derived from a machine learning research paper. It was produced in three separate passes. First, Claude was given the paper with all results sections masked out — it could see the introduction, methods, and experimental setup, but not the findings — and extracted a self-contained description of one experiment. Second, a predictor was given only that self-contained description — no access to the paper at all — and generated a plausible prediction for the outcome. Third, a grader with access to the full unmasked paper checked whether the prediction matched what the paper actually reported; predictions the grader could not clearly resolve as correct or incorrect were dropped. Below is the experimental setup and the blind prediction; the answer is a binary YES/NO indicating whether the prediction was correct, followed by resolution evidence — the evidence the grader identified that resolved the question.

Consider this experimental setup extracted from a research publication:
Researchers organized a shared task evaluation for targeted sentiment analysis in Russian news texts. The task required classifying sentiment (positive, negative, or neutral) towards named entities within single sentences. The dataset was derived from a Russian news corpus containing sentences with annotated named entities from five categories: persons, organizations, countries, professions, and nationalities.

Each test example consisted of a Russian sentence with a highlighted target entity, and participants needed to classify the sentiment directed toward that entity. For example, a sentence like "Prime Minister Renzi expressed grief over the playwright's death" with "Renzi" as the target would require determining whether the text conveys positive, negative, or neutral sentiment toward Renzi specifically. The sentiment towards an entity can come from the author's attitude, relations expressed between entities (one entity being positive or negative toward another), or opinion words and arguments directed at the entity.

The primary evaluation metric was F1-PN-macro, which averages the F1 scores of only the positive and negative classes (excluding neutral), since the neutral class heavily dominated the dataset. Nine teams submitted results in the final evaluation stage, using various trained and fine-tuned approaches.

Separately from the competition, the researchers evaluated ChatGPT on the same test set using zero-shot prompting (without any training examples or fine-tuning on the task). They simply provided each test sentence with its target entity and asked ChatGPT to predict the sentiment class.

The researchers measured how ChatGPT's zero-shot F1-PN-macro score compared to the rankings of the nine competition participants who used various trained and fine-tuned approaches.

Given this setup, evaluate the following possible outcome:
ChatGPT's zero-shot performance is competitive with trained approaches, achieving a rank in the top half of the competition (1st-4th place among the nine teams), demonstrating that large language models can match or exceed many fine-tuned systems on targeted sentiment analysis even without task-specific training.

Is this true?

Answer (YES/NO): YES